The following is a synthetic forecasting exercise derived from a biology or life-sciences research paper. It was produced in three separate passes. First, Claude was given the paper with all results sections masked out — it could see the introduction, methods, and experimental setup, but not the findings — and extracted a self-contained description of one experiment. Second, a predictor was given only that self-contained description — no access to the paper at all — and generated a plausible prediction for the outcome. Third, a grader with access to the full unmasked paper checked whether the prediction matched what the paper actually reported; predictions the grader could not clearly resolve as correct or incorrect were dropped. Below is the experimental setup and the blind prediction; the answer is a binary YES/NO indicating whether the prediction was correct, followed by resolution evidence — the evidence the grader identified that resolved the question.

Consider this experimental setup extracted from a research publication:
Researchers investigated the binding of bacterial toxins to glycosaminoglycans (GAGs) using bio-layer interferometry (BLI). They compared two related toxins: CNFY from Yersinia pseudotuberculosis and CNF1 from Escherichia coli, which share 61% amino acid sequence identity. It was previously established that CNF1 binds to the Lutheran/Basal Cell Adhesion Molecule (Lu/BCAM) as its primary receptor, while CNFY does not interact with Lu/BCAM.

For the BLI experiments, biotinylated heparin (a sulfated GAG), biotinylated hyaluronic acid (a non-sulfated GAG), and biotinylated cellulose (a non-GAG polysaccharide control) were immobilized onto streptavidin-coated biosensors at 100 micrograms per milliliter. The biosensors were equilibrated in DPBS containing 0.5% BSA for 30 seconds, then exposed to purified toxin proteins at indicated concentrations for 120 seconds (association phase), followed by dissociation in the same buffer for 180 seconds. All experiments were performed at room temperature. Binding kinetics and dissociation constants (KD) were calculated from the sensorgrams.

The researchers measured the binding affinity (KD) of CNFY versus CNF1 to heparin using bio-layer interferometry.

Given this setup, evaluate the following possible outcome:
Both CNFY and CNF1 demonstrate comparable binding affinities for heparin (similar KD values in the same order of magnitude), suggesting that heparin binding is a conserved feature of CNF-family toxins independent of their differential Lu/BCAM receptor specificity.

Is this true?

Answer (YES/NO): NO